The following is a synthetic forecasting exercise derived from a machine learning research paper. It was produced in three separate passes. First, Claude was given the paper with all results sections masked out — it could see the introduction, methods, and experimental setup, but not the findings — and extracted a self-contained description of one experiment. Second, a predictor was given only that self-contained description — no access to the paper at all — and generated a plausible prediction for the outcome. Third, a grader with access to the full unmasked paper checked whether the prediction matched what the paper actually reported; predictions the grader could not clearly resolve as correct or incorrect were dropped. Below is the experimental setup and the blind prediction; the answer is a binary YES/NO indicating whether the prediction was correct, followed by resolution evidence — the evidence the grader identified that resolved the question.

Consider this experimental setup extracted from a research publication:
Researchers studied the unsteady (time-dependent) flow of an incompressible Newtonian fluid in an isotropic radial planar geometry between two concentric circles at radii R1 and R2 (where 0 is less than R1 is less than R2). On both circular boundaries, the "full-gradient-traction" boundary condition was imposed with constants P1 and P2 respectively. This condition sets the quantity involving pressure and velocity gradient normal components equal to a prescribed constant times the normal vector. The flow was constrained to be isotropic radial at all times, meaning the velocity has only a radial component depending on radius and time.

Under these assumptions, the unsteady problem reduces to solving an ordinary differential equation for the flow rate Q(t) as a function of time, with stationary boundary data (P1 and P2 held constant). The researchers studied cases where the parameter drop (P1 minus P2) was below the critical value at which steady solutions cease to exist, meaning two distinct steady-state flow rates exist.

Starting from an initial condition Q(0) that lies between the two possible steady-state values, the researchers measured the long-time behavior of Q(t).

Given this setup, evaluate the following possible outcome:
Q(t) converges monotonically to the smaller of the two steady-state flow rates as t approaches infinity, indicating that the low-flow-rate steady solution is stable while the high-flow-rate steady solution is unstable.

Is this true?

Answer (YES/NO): YES